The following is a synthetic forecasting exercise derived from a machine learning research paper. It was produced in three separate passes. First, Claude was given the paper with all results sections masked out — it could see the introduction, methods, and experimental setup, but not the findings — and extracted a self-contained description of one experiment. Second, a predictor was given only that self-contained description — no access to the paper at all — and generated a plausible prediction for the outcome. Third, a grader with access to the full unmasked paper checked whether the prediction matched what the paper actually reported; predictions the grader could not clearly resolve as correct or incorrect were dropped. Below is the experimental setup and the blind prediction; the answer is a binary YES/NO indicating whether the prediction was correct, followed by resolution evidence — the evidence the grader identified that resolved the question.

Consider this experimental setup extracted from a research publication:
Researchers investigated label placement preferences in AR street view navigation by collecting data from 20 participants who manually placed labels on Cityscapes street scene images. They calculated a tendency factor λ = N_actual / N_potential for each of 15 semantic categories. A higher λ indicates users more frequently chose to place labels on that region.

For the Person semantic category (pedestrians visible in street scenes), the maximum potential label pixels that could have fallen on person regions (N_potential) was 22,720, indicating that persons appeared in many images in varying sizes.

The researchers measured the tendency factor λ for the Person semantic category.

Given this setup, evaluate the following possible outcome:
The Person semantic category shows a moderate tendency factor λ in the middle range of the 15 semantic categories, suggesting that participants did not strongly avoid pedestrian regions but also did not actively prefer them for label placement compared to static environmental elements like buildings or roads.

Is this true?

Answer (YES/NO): NO